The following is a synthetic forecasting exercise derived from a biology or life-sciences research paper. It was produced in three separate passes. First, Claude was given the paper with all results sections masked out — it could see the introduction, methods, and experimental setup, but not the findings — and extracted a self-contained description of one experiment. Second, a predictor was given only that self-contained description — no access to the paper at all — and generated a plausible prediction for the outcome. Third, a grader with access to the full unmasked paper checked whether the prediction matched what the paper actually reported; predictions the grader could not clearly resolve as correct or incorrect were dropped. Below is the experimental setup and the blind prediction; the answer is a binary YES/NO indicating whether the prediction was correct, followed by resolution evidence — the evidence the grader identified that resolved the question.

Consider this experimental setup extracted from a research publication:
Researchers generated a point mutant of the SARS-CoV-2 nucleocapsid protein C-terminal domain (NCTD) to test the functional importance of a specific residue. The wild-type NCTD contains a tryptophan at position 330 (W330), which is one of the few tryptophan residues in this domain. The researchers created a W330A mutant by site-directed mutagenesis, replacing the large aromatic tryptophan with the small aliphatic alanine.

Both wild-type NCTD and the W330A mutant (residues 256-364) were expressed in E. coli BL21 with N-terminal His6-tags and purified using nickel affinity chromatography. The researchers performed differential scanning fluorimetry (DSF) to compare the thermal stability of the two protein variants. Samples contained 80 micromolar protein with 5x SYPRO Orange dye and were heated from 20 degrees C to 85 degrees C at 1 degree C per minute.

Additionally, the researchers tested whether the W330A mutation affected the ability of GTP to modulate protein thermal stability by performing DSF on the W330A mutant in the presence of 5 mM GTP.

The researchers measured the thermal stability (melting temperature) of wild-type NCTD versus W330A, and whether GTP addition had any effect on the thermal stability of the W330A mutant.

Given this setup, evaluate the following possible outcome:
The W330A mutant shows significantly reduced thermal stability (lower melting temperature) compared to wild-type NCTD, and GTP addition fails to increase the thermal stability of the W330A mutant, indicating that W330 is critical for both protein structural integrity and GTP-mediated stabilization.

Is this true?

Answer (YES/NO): NO